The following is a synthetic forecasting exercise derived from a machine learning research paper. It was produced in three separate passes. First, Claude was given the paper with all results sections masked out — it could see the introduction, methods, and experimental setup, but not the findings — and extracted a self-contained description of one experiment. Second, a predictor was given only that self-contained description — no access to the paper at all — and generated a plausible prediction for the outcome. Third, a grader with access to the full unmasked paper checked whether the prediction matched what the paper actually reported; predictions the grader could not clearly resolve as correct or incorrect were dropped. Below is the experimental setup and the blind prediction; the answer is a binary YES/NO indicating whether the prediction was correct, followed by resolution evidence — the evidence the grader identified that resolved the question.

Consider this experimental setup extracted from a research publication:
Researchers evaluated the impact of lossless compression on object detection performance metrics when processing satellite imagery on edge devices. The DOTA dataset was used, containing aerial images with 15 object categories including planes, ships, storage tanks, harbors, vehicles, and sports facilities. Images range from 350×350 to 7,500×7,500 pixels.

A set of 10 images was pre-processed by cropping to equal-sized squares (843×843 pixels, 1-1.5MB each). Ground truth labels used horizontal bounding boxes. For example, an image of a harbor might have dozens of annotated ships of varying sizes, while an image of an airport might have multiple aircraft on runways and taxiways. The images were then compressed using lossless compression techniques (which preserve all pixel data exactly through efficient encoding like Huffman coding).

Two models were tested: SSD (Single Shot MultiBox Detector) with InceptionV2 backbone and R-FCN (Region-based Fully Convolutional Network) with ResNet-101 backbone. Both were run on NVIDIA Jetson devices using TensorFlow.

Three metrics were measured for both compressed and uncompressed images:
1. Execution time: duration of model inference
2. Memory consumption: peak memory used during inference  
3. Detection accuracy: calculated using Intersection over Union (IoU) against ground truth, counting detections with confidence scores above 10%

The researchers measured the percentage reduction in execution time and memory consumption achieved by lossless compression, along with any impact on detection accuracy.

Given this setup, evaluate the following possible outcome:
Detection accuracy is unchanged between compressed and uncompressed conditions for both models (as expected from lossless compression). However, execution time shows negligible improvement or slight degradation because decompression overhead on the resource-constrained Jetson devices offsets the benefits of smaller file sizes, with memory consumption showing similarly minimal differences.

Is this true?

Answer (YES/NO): NO